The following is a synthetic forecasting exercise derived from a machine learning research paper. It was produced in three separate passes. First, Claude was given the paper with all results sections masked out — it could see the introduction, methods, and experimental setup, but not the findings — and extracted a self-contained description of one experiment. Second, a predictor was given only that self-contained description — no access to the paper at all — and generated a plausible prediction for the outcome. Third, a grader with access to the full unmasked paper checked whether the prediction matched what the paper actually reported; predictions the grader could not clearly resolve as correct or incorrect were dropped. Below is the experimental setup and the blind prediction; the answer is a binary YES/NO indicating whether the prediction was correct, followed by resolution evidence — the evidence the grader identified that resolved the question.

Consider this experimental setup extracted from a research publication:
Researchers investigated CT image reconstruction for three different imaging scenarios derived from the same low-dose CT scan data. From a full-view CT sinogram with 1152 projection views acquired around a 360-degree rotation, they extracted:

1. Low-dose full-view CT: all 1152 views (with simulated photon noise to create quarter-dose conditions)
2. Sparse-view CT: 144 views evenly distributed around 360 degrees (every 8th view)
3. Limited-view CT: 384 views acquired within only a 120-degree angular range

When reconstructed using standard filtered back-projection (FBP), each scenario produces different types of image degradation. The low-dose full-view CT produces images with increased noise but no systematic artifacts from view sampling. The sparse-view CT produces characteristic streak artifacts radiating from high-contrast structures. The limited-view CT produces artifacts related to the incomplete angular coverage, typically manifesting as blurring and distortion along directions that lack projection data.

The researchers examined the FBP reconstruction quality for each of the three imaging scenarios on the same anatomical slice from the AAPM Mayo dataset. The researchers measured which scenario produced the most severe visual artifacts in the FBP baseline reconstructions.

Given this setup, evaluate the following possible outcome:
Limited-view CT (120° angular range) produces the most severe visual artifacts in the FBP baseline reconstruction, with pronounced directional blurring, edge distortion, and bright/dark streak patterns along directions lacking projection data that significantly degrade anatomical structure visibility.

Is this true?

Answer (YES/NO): YES